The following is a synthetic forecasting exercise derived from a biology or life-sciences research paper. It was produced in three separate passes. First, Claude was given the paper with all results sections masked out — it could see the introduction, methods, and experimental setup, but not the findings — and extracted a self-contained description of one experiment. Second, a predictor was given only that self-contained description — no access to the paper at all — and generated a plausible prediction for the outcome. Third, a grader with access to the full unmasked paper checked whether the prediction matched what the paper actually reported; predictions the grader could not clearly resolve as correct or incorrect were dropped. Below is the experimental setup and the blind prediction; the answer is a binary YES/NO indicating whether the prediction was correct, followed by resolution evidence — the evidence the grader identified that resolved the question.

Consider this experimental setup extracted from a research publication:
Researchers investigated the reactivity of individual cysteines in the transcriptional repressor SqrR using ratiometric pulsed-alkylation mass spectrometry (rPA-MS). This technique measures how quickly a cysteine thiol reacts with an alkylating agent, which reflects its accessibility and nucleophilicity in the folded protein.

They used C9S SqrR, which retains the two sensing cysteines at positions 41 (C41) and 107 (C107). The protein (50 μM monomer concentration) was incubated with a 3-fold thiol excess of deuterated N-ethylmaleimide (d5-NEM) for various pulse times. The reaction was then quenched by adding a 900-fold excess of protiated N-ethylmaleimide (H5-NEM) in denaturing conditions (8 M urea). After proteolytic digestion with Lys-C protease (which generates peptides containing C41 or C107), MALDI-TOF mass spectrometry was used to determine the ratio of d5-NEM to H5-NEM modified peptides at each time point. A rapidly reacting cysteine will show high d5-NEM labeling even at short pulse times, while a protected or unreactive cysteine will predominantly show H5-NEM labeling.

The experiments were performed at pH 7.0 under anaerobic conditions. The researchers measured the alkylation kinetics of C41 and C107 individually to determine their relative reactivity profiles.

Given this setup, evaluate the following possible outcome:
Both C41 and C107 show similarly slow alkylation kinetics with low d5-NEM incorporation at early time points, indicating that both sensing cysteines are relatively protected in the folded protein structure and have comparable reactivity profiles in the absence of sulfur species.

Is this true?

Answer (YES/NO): NO